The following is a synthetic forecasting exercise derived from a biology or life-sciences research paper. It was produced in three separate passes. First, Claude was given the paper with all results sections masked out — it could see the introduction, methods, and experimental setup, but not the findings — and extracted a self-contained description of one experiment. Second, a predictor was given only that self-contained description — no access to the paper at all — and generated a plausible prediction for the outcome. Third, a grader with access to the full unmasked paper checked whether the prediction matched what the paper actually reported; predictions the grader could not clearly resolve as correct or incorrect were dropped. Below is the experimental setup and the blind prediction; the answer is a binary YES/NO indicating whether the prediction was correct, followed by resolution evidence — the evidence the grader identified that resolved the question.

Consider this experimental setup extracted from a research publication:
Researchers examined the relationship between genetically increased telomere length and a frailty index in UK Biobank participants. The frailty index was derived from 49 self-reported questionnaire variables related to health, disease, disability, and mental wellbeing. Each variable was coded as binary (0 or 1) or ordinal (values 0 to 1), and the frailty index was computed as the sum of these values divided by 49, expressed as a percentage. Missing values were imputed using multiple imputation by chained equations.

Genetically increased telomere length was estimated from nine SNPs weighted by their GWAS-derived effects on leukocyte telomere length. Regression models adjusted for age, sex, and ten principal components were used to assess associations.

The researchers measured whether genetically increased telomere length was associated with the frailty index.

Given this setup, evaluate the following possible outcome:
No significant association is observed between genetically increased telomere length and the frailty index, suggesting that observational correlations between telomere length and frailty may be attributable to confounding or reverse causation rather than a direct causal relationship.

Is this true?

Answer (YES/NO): YES